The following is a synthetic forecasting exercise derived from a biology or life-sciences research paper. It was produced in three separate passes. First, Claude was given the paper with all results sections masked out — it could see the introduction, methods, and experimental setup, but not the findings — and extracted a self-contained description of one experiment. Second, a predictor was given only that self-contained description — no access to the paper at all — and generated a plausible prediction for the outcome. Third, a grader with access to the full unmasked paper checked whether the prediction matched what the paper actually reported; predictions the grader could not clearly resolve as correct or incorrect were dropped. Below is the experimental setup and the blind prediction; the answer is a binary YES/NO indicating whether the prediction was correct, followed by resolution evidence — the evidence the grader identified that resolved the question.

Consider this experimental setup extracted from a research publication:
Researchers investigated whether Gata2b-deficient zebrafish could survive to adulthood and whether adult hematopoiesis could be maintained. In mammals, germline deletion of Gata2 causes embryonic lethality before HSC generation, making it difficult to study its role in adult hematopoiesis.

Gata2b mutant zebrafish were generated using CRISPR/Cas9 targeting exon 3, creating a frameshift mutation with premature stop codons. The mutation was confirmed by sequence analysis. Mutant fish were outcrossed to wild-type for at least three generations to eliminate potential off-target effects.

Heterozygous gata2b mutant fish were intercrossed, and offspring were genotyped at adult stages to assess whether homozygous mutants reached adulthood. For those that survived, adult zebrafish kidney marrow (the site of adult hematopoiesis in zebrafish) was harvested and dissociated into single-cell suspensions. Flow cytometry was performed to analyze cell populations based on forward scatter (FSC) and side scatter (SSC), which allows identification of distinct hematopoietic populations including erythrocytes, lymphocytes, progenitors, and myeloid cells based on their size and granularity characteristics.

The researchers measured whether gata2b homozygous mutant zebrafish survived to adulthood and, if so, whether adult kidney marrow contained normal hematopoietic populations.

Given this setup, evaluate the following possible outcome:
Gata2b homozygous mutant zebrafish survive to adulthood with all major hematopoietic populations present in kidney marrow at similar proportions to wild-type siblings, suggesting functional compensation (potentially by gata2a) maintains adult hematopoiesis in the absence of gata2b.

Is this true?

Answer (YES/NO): NO